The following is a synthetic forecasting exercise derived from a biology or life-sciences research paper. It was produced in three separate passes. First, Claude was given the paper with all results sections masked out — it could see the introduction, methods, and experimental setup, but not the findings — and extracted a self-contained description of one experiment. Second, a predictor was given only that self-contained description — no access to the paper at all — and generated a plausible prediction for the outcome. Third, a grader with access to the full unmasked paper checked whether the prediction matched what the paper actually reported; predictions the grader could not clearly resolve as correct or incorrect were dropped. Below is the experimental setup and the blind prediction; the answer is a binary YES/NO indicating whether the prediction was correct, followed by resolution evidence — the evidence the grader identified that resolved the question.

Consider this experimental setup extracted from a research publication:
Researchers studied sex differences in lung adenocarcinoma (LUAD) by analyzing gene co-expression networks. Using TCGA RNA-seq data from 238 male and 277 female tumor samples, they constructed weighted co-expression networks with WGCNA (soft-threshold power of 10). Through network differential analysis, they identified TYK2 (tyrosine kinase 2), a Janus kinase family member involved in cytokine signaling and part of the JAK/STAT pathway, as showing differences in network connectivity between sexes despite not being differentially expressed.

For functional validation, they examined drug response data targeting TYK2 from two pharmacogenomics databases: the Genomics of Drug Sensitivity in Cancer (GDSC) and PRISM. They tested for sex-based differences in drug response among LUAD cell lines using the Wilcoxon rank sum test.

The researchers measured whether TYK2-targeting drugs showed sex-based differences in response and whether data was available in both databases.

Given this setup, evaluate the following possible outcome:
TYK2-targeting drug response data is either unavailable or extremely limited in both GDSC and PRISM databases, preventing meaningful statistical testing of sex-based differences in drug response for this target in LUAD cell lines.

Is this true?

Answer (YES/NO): NO